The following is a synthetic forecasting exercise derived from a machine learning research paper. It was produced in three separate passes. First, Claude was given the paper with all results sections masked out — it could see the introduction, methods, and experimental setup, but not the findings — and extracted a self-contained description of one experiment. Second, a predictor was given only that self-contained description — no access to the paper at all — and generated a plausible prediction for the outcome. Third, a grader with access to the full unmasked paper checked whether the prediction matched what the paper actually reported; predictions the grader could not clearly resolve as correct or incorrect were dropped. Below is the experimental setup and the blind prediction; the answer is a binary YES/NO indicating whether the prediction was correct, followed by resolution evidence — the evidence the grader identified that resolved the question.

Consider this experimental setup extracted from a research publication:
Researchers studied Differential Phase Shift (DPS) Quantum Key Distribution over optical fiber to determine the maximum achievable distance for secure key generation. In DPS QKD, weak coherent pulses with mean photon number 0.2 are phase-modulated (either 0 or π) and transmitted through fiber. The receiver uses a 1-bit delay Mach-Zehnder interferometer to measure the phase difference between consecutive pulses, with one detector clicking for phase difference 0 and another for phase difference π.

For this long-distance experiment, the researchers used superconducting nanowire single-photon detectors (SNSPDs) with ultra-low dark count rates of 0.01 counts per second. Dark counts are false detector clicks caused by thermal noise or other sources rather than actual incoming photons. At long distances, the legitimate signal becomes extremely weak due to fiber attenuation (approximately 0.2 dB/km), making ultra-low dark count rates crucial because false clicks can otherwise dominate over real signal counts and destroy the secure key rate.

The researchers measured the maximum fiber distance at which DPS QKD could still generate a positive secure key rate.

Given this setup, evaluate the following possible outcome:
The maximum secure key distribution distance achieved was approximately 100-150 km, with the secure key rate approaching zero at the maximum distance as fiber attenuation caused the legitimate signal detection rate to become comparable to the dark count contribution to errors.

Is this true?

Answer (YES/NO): NO